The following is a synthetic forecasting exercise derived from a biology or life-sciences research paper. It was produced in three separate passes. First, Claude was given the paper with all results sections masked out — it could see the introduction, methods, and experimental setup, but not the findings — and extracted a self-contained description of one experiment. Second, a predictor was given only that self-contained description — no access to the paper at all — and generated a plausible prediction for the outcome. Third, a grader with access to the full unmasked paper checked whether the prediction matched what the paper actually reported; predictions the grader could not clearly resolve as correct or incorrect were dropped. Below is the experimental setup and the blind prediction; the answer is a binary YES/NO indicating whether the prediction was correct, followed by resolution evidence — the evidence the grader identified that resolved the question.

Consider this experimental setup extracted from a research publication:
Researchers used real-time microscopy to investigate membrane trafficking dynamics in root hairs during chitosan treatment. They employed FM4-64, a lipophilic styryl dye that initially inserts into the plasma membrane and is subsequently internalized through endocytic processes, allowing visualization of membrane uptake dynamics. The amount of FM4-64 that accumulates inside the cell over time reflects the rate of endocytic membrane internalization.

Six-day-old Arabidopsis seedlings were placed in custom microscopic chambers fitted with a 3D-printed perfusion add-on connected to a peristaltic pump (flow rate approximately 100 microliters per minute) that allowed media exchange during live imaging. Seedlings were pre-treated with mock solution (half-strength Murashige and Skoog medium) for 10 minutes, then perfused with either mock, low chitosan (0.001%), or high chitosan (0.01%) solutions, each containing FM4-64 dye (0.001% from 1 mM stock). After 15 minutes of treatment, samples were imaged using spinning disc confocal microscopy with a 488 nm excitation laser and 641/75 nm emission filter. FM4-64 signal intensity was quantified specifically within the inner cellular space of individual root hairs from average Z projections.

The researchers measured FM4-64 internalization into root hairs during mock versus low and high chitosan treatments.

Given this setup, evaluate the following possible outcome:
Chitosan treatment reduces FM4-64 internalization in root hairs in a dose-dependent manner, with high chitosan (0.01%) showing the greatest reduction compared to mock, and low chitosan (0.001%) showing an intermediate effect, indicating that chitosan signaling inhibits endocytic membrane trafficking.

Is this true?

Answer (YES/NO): NO